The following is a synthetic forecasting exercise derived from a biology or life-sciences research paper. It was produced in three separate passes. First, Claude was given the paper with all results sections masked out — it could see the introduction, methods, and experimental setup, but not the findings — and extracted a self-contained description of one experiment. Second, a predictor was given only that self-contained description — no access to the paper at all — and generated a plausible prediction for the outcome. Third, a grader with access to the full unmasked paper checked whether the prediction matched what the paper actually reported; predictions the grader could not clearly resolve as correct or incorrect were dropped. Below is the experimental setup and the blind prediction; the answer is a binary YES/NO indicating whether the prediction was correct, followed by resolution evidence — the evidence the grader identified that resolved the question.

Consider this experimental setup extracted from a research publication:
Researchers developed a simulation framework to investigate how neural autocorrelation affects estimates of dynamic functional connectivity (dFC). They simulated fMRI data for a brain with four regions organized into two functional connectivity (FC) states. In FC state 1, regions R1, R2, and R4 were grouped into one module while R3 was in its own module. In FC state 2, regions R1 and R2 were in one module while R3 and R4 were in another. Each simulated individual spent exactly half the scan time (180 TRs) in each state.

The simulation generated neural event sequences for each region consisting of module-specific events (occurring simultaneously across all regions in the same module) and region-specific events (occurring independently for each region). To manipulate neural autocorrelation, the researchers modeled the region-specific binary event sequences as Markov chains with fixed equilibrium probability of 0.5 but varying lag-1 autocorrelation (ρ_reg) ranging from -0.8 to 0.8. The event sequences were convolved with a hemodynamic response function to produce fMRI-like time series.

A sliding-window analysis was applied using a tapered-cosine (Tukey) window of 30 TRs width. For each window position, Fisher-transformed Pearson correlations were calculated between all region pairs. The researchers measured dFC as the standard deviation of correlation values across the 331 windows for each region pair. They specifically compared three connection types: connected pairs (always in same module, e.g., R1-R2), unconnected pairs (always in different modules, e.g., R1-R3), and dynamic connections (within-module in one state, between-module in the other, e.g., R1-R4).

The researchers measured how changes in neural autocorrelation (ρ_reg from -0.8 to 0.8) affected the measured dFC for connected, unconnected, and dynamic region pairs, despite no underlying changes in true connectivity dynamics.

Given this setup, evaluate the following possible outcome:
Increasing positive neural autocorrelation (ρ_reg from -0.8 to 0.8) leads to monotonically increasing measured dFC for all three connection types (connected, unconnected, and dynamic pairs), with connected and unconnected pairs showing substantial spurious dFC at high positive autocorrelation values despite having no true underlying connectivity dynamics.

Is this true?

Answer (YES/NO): NO